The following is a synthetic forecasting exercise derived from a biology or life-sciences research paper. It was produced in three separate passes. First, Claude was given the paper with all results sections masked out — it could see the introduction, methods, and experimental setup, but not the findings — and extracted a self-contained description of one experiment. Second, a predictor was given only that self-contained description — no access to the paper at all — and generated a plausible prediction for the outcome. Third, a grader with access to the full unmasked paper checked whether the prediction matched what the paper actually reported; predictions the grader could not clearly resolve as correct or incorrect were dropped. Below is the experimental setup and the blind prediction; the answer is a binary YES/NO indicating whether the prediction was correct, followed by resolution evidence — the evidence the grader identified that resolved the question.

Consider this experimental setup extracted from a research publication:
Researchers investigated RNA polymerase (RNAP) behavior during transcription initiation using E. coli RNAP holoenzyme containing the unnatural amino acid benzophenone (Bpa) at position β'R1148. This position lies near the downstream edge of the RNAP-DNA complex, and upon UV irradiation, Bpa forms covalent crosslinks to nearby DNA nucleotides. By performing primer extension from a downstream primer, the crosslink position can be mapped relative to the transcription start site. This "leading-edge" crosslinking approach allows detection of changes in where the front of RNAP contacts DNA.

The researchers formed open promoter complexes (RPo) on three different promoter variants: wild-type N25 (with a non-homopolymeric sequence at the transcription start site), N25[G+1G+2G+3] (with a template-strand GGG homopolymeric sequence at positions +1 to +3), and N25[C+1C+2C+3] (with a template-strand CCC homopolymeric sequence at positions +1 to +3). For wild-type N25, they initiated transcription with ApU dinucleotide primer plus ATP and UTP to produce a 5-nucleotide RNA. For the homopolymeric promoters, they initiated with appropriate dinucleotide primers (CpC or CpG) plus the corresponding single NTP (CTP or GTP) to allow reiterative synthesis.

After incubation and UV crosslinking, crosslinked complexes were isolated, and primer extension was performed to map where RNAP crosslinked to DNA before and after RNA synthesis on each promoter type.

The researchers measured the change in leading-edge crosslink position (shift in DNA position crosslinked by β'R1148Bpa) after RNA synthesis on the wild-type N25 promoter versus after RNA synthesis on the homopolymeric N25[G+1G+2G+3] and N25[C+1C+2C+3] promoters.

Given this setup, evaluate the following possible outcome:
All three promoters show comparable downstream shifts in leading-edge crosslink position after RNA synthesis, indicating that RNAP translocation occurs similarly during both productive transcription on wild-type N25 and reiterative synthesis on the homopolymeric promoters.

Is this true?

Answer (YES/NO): NO